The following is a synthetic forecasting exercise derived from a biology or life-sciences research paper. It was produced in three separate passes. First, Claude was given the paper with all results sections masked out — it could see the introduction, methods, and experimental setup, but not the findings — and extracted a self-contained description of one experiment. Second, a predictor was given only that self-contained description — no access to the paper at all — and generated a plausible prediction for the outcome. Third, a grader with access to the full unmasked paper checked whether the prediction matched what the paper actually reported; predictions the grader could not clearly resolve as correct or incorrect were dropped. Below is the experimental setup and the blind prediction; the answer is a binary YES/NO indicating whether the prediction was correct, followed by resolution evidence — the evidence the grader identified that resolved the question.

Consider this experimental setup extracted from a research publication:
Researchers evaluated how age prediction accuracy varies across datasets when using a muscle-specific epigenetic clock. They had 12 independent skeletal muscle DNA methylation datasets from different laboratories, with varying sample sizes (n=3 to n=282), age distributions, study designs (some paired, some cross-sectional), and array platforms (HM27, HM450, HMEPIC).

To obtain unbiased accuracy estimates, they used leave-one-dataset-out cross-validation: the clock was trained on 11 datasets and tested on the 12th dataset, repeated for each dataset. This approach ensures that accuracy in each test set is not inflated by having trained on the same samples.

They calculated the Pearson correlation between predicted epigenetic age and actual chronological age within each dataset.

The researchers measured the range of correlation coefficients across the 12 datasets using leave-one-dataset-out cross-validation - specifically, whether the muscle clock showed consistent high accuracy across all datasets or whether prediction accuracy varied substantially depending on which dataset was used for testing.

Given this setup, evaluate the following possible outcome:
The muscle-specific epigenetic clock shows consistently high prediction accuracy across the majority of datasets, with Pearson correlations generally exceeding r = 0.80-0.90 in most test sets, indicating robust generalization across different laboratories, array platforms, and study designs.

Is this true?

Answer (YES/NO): NO